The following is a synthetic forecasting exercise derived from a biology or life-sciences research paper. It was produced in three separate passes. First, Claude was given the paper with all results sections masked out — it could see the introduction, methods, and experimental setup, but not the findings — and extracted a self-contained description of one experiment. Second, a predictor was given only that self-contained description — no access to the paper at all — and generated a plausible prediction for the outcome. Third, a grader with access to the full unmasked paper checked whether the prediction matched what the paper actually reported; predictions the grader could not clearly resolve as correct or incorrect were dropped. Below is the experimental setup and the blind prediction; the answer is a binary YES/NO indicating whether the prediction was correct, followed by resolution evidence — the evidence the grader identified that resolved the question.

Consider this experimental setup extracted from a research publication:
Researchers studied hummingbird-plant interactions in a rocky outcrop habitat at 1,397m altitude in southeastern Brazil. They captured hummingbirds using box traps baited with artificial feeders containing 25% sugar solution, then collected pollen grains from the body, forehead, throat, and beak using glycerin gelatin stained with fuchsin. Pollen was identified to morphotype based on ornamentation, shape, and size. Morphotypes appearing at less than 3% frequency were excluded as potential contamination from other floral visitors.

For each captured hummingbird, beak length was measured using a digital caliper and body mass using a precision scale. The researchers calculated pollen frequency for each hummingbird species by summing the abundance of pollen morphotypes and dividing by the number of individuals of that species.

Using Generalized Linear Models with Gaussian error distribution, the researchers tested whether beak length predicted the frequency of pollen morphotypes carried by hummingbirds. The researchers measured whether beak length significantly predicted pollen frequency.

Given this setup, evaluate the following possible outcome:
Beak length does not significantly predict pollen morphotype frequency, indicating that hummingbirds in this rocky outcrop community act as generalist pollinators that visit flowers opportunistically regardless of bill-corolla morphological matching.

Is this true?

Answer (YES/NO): NO